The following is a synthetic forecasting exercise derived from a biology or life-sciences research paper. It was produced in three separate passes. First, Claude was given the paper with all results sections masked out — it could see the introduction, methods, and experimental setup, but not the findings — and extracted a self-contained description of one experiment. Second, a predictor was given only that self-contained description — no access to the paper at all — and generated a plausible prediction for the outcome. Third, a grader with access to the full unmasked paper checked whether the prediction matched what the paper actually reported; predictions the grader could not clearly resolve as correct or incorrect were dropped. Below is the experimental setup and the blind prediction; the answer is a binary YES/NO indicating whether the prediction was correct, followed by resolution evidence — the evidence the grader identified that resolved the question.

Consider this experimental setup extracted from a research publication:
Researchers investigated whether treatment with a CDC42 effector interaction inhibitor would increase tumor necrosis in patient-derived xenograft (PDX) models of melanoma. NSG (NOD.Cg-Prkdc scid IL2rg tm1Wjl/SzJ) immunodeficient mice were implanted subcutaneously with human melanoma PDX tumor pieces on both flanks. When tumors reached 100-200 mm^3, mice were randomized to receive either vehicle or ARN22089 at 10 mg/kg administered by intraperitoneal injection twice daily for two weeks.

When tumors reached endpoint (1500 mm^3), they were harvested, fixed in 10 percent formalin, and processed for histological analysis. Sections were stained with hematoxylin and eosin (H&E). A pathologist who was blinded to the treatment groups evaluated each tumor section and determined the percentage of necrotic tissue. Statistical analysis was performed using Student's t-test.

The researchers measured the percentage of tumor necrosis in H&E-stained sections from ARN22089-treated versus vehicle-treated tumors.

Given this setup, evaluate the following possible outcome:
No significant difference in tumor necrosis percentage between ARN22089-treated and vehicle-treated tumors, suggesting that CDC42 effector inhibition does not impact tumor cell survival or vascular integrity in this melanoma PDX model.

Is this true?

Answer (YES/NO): NO